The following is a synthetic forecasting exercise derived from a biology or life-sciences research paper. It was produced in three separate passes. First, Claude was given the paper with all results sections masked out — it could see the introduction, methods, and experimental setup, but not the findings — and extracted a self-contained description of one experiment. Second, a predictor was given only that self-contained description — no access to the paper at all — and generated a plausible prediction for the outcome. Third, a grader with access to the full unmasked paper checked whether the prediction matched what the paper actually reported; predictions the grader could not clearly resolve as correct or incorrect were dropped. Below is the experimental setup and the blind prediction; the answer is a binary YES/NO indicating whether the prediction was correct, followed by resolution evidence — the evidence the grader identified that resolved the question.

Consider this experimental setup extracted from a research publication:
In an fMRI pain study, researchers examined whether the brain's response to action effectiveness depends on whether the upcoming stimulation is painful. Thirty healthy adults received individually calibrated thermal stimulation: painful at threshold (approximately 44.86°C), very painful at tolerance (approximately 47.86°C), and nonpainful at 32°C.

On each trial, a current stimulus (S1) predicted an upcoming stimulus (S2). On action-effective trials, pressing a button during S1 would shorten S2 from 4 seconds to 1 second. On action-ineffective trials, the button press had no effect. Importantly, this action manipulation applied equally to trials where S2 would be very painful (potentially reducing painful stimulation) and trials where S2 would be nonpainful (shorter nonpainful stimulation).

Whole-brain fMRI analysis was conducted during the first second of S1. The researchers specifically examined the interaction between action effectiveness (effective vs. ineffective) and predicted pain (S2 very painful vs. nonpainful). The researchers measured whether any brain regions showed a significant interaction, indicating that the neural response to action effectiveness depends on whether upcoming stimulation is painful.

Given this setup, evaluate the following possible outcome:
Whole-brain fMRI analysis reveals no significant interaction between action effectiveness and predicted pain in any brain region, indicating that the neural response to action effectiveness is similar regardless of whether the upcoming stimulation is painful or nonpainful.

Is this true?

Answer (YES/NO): YES